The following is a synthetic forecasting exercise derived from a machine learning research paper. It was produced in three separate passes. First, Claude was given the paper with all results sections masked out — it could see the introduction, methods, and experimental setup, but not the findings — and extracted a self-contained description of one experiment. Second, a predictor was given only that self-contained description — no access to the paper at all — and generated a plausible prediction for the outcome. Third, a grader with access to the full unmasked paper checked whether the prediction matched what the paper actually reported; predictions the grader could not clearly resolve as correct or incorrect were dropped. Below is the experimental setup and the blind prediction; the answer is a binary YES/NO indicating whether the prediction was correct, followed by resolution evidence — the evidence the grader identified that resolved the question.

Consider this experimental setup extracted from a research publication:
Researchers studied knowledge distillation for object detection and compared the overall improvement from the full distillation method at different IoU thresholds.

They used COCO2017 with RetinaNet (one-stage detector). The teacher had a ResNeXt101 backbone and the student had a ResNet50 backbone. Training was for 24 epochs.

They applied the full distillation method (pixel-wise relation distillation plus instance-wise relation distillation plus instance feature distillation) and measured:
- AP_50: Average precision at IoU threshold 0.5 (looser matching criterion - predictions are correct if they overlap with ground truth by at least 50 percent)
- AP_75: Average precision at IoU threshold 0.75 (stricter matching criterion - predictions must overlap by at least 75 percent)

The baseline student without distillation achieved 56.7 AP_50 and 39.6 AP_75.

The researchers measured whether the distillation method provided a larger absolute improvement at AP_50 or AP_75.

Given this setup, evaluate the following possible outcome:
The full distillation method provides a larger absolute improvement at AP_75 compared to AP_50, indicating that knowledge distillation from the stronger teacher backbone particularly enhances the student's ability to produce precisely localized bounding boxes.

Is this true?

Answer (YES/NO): YES